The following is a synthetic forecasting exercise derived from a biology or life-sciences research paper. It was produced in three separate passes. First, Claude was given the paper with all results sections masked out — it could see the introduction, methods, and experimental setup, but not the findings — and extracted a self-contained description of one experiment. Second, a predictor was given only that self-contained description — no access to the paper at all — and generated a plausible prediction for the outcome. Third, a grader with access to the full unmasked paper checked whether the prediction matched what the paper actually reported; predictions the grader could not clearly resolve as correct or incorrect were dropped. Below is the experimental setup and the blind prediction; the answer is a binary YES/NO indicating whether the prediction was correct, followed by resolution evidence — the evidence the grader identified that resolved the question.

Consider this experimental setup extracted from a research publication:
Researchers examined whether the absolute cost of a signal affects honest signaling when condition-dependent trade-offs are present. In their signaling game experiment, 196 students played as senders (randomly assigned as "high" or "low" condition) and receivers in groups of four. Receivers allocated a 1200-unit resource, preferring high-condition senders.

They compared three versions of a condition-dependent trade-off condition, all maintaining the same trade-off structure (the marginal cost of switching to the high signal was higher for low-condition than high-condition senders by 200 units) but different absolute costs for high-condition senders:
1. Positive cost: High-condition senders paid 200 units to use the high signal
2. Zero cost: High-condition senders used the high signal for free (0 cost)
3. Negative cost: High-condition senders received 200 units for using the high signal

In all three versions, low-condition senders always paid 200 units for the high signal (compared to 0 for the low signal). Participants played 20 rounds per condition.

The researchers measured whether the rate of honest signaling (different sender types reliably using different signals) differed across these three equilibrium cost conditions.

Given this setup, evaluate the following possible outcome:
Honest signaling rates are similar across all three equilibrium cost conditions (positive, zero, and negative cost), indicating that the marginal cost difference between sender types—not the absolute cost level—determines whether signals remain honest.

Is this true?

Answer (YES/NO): NO